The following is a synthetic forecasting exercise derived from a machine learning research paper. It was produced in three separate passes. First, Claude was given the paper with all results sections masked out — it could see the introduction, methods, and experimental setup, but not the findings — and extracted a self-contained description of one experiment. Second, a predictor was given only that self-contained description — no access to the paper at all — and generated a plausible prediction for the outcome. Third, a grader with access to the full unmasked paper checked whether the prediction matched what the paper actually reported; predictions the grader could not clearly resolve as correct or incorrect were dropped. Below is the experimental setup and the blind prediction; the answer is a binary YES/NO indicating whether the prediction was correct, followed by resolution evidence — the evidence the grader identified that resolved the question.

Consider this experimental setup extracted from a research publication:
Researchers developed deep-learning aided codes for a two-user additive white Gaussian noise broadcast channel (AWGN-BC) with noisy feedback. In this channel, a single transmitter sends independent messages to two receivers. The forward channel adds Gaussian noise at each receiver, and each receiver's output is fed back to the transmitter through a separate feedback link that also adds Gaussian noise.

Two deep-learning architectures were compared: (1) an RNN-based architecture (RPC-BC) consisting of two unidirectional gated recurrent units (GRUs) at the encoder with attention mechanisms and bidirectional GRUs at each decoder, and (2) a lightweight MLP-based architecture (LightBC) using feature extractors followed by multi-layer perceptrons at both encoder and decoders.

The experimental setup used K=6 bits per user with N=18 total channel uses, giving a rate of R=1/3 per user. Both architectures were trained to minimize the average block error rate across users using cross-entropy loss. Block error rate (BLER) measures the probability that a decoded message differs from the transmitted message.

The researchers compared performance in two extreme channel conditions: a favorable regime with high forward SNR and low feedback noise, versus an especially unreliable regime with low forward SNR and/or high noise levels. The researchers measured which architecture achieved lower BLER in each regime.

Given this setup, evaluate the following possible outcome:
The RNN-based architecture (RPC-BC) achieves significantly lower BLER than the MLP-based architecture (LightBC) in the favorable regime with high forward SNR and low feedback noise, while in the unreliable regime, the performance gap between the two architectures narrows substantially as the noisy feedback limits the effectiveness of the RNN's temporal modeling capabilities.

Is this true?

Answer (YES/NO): NO